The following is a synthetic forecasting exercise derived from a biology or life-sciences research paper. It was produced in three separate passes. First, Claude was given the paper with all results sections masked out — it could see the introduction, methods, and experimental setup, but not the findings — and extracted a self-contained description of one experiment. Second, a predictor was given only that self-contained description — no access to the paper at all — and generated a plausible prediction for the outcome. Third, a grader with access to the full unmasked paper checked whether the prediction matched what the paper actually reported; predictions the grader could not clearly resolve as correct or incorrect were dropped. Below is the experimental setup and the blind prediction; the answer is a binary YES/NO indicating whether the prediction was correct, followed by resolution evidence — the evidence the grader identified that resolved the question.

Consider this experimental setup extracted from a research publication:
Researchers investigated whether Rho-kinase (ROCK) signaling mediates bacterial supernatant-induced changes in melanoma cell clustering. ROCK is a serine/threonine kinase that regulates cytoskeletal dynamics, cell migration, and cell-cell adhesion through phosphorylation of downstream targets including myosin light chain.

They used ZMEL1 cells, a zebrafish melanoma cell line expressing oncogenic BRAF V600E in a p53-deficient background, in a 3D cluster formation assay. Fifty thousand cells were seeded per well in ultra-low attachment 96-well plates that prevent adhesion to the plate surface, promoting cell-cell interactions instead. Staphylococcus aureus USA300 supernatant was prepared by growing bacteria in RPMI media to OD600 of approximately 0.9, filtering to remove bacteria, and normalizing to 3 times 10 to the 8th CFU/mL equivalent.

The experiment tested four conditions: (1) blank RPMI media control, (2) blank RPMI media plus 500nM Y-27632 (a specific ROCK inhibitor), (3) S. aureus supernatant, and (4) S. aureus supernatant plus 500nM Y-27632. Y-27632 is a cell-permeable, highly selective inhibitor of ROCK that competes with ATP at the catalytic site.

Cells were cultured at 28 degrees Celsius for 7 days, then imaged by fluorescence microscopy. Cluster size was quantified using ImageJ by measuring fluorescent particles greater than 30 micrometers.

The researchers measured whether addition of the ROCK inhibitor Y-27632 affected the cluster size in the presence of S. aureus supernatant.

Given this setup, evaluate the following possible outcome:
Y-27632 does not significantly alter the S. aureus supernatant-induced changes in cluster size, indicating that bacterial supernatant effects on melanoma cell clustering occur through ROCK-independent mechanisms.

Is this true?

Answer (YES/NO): NO